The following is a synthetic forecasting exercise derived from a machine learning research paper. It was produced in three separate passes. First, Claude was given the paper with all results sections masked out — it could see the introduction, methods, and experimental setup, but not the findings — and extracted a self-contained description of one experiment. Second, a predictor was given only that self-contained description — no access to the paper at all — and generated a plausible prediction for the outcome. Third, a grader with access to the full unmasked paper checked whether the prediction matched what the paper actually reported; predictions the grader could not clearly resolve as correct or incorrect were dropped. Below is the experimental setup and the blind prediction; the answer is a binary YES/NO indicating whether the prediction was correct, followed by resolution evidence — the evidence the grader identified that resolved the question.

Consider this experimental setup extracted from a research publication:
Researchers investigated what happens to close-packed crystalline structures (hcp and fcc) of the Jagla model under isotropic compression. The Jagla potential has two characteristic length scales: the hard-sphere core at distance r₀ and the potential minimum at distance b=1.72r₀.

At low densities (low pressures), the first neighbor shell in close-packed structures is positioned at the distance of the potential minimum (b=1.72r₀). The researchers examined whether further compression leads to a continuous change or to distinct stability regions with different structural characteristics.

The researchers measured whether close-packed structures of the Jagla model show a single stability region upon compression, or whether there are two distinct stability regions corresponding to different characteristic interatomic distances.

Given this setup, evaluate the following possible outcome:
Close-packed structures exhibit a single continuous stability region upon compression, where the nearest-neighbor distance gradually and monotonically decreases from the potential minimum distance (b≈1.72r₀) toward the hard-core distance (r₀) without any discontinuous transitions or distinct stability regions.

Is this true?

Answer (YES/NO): NO